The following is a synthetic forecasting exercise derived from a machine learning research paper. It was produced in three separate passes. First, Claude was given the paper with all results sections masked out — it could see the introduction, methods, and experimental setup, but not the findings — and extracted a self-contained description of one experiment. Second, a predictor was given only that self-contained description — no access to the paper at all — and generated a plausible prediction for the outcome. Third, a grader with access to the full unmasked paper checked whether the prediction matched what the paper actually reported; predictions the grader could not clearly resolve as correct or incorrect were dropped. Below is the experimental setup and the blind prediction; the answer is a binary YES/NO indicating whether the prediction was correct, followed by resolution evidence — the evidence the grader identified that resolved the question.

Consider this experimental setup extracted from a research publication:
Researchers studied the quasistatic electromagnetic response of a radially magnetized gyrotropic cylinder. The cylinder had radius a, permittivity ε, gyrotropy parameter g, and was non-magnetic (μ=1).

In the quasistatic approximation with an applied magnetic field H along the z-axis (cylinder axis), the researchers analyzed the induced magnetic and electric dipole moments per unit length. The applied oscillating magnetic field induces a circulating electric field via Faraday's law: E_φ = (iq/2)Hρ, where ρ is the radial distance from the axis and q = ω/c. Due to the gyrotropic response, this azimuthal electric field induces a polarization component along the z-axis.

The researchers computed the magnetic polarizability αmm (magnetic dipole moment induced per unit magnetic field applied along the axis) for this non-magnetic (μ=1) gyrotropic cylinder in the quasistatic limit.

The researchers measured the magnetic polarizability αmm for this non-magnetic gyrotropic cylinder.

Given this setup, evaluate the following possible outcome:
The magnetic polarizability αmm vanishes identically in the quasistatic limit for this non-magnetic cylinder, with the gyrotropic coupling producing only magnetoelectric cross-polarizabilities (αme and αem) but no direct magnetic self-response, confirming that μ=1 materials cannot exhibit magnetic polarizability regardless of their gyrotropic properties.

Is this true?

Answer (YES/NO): NO